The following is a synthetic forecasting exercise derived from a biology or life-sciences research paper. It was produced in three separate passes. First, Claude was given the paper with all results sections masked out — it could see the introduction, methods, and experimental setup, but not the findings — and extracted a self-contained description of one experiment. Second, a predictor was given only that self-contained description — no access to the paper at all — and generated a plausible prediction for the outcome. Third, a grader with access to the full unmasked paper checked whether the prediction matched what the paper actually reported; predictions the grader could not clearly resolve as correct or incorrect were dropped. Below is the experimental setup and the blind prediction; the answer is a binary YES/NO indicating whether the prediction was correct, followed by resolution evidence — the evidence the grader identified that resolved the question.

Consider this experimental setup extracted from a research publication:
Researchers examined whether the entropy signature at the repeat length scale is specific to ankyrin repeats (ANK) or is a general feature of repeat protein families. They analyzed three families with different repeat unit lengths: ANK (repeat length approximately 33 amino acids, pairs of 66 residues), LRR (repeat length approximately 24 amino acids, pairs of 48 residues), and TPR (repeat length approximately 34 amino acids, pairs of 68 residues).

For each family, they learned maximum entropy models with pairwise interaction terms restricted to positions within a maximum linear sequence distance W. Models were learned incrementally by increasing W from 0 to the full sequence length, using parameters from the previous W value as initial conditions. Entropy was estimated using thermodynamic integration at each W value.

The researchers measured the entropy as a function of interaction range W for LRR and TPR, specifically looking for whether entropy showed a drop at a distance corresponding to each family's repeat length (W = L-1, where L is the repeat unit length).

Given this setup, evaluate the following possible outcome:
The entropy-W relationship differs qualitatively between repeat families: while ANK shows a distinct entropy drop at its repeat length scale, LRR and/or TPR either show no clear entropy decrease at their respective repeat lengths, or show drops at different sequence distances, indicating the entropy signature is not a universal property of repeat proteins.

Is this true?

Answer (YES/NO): NO